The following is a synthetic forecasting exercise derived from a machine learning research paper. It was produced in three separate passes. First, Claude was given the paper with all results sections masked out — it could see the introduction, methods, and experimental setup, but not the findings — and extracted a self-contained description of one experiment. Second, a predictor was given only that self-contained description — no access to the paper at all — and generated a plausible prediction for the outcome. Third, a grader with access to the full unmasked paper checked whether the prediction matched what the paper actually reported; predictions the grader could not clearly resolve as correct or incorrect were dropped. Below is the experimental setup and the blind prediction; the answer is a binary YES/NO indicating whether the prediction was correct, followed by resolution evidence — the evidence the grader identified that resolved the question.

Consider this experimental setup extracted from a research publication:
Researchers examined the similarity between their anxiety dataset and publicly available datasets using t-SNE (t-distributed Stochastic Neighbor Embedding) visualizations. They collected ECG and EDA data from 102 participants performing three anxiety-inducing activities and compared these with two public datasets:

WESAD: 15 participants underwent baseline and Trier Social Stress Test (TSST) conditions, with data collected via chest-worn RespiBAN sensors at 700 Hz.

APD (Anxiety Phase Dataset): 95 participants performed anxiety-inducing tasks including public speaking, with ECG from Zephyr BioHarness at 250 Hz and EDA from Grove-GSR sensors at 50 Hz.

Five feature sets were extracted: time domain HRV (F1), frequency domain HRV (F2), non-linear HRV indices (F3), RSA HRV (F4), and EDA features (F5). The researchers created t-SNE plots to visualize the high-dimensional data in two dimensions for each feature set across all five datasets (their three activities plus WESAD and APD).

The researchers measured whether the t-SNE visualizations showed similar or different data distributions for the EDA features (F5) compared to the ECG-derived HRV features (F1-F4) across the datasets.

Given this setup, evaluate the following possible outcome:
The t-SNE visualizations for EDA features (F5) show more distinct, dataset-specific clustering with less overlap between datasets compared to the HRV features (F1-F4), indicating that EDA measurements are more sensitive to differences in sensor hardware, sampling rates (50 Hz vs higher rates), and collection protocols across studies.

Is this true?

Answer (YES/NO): YES